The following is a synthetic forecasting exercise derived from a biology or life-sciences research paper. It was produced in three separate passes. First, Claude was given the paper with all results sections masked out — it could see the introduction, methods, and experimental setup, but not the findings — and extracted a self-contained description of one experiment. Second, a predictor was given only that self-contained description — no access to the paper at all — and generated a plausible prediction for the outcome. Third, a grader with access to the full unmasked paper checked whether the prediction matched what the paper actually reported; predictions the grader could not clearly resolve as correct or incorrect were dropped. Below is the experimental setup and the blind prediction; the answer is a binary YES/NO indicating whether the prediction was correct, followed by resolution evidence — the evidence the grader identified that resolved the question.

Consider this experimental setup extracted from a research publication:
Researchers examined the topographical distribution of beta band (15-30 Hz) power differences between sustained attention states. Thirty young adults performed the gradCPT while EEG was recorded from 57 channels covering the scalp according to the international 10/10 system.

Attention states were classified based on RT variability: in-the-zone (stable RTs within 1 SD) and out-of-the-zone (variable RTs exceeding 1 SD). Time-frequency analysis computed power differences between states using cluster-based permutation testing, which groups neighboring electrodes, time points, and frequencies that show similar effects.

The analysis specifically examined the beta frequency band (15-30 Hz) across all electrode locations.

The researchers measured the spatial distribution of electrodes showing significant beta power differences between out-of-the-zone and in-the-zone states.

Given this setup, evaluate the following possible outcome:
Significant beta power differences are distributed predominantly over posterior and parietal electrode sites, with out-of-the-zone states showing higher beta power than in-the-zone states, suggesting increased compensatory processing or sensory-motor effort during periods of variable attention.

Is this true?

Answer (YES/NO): NO